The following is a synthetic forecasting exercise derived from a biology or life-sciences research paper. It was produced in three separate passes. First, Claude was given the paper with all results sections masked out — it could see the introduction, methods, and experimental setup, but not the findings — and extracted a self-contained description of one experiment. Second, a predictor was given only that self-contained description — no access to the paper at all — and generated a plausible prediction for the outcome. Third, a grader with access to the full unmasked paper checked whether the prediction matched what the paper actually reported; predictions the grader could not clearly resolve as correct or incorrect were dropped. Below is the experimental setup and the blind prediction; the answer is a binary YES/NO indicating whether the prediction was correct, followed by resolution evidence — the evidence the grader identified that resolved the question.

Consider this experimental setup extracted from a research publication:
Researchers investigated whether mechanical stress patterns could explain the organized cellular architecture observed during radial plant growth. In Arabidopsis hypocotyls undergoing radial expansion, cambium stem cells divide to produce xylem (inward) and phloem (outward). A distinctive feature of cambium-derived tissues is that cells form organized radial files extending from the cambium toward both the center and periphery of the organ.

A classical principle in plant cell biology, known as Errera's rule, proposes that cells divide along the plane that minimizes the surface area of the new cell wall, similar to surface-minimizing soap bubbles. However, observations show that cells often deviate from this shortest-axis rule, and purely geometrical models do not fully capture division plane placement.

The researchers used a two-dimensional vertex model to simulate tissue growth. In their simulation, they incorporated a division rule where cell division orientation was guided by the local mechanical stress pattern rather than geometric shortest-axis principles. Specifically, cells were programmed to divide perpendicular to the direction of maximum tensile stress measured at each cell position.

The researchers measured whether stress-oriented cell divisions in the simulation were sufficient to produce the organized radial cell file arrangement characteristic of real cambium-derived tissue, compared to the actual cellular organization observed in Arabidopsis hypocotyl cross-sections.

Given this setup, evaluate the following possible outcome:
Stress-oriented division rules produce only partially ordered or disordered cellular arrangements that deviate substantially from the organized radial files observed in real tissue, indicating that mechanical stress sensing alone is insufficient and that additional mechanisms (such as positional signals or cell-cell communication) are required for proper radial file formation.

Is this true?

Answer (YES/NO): NO